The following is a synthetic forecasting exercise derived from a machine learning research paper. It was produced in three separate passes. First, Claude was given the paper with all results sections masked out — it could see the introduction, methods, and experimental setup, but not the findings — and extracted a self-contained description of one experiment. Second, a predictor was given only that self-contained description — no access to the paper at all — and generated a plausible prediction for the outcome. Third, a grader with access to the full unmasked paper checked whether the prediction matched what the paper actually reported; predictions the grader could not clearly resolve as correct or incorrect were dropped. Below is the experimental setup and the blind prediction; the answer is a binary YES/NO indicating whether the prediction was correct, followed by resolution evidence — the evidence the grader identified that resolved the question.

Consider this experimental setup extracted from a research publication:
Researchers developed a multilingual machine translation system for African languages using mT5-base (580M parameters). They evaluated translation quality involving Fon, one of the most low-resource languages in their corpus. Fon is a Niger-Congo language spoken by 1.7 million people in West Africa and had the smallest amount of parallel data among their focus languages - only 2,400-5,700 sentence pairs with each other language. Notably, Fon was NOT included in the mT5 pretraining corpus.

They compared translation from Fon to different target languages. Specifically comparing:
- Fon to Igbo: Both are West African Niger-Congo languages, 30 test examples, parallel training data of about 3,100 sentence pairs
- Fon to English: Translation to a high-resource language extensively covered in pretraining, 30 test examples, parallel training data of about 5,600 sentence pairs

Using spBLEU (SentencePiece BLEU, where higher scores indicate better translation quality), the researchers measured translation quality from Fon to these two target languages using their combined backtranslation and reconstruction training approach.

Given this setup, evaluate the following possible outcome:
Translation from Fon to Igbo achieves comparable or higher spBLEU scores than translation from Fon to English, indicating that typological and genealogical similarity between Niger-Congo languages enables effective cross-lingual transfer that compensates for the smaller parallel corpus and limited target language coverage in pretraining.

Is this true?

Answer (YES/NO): YES